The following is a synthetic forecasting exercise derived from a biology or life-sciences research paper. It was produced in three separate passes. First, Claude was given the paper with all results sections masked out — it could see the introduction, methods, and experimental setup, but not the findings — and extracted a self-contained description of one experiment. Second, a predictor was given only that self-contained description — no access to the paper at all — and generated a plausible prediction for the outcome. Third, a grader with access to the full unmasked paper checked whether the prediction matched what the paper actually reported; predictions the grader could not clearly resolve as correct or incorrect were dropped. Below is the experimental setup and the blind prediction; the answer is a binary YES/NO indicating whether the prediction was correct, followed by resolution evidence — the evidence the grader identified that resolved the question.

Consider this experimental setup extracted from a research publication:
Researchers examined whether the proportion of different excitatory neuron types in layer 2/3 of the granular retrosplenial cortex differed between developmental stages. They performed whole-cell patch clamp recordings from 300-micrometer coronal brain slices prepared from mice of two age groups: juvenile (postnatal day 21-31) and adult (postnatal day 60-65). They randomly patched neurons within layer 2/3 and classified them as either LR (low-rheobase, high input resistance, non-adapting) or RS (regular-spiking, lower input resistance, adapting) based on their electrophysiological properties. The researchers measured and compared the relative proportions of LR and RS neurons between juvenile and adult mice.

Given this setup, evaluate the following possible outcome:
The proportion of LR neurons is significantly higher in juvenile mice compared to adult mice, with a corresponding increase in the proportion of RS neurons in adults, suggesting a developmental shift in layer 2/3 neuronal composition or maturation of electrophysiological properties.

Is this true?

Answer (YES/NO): NO